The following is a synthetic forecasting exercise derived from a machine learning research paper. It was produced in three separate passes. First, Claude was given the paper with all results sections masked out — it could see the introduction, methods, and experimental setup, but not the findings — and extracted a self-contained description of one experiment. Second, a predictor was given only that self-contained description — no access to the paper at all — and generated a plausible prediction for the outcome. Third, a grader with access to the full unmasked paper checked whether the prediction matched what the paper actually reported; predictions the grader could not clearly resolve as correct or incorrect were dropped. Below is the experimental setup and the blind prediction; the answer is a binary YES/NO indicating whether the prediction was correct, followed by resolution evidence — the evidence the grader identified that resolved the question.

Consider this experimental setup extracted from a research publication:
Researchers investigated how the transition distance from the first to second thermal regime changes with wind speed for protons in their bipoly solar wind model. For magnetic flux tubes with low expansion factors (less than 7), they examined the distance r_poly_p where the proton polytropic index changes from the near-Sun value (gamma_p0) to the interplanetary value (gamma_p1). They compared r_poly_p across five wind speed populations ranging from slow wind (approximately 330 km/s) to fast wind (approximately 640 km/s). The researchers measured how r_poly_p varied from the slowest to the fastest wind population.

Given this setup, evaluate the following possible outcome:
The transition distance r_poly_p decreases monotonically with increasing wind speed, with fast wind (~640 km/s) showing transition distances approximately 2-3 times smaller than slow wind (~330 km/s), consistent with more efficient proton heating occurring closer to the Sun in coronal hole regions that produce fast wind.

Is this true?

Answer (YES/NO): NO